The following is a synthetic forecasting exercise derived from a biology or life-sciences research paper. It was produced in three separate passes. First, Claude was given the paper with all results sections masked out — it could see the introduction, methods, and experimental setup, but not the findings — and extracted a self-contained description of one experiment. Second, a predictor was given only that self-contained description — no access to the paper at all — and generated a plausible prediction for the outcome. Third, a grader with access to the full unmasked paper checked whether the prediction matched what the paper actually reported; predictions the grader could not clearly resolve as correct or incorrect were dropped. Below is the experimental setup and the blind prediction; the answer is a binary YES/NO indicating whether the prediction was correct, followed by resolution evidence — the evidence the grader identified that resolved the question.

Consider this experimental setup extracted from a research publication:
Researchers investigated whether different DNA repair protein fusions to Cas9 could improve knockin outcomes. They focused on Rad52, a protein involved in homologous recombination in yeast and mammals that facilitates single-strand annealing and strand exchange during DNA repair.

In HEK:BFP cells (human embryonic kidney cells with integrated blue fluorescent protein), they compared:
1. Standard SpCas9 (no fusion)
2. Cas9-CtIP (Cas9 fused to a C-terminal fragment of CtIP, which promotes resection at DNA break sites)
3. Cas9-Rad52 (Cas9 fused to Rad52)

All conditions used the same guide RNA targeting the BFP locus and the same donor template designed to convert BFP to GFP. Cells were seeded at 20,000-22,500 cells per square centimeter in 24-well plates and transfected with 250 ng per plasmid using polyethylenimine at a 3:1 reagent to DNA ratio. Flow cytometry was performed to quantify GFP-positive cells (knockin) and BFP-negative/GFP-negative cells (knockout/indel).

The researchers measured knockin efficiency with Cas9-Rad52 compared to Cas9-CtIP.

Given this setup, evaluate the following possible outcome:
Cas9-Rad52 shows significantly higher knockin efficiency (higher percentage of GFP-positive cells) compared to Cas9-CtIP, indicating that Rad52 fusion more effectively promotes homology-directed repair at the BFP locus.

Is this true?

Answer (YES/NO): NO